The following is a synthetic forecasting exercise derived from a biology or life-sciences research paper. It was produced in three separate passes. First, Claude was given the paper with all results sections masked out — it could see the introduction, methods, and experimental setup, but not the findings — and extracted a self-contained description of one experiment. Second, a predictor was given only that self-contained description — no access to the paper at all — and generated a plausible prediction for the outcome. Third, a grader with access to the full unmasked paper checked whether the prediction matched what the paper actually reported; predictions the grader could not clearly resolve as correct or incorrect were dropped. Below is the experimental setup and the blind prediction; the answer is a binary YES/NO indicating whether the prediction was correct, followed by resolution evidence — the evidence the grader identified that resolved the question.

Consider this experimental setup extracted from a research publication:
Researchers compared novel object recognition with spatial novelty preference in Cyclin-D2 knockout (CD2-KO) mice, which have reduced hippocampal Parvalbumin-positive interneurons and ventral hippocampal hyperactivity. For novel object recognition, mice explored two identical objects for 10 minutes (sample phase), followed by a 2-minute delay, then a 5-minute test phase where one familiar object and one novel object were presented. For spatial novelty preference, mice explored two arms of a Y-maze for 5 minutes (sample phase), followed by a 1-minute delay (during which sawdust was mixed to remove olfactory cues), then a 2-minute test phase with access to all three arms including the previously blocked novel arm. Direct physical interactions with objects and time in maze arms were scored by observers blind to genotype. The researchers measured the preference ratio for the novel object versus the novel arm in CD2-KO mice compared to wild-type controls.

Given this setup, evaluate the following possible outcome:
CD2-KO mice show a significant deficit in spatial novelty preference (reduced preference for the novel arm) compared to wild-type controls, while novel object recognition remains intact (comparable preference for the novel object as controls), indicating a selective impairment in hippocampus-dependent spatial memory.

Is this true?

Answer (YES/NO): NO